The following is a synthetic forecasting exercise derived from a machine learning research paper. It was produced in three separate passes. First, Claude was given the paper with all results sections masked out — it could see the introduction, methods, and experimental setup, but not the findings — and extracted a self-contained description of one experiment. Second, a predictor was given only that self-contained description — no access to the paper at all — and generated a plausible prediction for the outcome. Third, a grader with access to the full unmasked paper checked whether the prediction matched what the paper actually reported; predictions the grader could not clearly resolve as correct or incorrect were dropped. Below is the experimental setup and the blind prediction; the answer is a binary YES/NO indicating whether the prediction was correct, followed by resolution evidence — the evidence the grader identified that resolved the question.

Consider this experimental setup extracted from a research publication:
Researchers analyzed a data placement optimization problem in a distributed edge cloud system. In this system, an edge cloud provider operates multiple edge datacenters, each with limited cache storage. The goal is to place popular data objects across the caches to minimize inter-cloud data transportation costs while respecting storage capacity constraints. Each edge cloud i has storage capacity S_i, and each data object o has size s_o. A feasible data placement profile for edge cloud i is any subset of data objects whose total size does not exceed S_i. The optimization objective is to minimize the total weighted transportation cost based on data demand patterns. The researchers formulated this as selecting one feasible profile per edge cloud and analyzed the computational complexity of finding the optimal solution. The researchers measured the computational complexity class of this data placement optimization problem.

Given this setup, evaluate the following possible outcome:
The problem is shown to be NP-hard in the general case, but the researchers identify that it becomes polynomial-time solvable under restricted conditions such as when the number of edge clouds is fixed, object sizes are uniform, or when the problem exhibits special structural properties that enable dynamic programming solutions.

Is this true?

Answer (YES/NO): NO